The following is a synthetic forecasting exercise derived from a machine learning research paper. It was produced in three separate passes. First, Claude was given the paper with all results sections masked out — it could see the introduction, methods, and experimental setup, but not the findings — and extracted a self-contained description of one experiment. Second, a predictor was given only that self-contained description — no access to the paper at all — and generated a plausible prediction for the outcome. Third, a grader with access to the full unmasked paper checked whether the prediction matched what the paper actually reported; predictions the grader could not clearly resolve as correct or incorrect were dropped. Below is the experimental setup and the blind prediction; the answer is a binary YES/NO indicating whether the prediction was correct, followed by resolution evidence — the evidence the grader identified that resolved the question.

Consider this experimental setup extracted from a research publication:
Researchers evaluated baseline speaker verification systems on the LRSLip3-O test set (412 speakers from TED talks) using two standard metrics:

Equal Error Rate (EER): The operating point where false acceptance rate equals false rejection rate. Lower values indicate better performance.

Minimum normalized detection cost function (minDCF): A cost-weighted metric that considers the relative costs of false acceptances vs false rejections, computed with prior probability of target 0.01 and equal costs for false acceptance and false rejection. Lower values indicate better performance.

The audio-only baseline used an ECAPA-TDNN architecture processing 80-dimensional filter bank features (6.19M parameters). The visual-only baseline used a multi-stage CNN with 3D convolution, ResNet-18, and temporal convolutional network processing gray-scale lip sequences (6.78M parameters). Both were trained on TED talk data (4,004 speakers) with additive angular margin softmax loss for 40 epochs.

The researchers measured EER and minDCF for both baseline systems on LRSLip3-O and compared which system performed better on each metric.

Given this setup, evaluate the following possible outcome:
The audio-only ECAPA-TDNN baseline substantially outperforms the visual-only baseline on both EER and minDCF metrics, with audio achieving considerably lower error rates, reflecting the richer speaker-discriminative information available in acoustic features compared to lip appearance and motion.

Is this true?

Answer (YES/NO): NO